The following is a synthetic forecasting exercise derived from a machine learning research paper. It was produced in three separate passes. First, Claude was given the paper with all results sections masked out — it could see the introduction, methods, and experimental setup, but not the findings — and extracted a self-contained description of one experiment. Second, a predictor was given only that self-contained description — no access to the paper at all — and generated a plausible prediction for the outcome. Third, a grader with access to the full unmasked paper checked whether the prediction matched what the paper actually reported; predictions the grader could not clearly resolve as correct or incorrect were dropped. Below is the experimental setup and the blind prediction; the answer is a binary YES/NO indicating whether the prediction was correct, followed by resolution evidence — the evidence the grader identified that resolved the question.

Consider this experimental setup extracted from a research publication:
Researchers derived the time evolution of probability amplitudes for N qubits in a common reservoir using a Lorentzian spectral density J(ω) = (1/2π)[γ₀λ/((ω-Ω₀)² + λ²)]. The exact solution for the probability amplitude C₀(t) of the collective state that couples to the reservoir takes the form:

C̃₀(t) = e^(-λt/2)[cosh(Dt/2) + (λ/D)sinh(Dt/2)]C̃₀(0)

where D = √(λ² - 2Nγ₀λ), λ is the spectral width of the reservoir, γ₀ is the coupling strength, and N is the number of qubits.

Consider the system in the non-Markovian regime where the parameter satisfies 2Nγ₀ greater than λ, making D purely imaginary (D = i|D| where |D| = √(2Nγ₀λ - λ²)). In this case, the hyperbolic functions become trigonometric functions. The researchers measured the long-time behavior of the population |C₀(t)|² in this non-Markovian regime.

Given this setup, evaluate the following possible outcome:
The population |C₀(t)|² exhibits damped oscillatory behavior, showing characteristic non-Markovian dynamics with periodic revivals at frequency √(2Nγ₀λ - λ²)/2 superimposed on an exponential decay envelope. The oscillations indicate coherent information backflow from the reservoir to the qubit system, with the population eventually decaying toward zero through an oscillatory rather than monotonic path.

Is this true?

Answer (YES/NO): NO